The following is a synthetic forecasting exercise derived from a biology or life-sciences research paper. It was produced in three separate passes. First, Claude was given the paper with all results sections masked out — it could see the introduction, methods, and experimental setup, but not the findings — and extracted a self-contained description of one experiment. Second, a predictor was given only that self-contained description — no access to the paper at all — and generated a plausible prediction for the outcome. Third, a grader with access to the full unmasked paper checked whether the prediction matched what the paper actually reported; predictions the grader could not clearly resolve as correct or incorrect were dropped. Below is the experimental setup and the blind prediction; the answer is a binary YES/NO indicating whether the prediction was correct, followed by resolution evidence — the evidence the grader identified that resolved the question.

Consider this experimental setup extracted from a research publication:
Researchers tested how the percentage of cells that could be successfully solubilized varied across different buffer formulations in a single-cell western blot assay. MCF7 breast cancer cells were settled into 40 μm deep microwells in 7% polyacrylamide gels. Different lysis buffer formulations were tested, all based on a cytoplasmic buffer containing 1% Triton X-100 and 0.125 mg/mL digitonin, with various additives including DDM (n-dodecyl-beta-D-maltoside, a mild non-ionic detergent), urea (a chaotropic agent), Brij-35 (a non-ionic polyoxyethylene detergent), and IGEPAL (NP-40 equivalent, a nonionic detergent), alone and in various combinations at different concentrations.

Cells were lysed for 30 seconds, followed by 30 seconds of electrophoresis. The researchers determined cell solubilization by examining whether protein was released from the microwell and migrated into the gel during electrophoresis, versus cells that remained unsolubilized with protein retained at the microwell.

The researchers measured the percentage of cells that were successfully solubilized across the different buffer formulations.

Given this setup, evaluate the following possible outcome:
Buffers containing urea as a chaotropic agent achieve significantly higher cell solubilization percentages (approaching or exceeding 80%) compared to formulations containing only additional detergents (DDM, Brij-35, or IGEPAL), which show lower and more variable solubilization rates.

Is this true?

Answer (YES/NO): NO